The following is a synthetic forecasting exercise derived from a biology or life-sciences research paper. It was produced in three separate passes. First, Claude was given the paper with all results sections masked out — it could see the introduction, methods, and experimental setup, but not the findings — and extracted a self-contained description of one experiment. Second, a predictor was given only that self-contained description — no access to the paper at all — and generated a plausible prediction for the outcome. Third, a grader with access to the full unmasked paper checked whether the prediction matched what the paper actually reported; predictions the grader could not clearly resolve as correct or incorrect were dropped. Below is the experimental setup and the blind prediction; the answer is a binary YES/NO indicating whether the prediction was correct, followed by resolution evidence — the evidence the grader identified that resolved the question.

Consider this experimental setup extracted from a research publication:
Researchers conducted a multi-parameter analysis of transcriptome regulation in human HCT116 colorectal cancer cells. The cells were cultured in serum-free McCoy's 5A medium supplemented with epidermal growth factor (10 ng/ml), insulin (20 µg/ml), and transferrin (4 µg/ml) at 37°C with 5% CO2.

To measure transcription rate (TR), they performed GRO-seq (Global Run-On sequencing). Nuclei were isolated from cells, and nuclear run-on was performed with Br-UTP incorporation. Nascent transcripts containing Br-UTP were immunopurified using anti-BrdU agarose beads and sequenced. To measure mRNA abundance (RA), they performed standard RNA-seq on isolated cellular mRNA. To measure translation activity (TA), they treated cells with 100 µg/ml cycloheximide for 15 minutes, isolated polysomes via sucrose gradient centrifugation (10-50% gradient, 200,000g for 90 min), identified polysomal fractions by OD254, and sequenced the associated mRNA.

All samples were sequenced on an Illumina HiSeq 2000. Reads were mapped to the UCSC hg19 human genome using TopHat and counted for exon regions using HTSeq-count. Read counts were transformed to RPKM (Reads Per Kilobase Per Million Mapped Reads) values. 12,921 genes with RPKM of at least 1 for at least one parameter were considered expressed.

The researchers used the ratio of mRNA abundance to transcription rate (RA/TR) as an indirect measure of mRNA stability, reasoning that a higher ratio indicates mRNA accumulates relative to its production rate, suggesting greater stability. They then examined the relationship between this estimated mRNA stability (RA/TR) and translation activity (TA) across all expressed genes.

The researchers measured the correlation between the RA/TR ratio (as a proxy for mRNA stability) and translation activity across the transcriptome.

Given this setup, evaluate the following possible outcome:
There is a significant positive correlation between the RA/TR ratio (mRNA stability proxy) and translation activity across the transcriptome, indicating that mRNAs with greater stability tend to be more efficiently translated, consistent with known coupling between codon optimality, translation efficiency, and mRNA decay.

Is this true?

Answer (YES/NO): YES